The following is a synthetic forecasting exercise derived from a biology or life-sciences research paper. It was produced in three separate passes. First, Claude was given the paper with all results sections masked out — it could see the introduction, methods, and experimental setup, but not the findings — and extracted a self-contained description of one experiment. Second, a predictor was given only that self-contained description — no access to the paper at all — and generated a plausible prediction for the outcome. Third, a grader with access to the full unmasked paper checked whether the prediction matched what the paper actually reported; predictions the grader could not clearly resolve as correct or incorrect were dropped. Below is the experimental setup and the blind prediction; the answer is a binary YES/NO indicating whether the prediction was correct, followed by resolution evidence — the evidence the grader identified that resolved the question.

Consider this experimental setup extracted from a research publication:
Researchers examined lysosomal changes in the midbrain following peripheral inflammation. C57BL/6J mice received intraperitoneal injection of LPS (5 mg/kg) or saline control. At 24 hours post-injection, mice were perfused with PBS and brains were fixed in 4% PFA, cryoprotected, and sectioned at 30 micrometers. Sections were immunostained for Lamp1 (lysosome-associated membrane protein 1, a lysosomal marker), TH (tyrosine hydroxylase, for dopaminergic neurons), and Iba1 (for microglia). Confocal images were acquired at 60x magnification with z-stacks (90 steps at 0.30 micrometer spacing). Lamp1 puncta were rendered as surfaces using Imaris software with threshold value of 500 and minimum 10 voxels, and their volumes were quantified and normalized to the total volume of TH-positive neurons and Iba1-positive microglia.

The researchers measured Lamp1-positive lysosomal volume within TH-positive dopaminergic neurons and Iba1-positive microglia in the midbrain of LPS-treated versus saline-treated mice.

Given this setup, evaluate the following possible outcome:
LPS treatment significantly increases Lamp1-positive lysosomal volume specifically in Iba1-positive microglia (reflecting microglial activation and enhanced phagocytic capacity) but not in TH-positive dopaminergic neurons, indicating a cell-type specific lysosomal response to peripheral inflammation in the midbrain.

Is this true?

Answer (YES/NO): YES